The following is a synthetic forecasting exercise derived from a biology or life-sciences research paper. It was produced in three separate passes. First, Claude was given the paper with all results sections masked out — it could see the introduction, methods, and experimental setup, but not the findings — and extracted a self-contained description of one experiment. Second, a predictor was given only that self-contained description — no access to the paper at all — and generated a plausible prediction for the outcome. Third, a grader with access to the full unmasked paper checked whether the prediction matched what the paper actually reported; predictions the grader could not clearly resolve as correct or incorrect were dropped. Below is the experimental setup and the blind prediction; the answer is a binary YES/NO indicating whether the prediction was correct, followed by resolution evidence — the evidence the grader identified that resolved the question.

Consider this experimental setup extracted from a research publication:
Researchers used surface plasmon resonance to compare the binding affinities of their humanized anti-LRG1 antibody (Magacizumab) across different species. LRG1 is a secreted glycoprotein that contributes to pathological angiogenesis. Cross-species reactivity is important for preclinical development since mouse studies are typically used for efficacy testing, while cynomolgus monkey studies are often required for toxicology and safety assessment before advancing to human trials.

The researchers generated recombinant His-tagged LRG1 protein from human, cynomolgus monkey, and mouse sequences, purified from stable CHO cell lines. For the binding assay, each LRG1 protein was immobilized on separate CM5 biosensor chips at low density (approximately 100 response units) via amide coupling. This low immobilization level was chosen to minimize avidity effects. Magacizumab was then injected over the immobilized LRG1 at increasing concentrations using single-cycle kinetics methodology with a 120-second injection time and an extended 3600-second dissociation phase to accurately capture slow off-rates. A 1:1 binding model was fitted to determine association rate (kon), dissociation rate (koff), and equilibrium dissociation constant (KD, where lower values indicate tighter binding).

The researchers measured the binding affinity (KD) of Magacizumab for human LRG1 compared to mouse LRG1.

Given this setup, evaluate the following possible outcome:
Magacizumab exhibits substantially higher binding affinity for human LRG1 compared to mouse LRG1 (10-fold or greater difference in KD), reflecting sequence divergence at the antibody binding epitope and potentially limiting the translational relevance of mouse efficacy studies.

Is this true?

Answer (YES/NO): YES